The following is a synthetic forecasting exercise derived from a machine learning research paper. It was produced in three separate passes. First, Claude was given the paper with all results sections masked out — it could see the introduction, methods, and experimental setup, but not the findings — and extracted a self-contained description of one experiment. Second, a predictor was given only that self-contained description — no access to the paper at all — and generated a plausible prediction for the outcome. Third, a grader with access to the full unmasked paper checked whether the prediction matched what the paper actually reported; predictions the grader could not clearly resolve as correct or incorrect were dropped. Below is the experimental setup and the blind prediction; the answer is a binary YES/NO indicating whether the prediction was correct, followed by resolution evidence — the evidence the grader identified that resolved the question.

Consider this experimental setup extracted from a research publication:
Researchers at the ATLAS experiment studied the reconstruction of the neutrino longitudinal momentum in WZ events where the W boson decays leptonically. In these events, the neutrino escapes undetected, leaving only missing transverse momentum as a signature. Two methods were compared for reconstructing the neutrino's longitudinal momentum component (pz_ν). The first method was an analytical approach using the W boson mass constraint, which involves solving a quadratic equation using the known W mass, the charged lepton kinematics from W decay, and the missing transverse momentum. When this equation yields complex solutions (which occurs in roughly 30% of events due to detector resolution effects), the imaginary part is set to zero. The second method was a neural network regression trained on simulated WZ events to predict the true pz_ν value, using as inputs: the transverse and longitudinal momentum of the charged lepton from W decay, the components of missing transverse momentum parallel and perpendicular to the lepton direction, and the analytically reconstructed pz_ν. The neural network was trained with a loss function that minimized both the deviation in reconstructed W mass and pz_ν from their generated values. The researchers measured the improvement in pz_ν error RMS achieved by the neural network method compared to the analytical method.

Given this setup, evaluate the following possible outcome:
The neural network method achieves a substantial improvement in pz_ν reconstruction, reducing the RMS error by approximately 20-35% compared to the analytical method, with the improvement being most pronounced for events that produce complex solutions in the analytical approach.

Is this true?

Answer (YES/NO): NO